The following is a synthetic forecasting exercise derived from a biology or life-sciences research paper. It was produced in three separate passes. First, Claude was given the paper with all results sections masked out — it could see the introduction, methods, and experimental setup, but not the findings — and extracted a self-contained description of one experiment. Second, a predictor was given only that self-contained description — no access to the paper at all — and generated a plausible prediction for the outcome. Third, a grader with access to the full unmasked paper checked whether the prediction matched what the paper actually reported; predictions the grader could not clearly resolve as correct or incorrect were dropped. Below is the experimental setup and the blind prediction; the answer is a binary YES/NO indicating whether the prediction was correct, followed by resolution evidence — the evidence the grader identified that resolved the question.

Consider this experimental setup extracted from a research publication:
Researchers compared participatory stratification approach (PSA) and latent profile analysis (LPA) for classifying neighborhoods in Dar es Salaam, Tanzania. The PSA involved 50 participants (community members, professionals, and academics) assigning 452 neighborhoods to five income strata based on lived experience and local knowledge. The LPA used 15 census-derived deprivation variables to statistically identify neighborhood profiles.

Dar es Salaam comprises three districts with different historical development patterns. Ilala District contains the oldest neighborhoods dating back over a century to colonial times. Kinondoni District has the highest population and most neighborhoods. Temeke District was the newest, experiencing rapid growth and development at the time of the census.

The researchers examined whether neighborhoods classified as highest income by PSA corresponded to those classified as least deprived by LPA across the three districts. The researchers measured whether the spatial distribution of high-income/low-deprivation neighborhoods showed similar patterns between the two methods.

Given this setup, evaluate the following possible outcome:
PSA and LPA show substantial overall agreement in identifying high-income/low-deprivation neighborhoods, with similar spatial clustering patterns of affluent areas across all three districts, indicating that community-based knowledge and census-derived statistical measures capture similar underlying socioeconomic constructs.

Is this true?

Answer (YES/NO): YES